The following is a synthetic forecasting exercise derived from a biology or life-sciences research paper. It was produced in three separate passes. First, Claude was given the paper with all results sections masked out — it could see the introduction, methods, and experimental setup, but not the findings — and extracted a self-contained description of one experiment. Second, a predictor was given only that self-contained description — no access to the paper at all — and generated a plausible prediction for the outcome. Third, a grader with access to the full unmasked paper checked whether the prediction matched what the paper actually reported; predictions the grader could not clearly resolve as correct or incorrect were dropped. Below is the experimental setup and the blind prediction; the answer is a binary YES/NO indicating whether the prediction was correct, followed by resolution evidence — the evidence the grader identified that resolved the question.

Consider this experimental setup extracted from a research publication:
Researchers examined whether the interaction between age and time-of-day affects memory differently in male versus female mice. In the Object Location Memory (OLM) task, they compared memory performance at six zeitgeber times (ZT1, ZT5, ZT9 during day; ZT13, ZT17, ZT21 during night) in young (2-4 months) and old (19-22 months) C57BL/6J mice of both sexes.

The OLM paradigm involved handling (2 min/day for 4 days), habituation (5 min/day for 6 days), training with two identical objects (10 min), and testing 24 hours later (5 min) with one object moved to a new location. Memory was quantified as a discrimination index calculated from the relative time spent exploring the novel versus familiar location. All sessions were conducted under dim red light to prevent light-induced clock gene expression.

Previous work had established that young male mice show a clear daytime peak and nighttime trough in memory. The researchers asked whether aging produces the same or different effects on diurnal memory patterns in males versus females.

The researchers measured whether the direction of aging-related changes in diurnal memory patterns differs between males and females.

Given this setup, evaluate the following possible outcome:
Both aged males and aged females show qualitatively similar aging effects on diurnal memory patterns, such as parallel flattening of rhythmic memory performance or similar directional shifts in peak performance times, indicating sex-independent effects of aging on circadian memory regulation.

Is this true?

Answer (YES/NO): NO